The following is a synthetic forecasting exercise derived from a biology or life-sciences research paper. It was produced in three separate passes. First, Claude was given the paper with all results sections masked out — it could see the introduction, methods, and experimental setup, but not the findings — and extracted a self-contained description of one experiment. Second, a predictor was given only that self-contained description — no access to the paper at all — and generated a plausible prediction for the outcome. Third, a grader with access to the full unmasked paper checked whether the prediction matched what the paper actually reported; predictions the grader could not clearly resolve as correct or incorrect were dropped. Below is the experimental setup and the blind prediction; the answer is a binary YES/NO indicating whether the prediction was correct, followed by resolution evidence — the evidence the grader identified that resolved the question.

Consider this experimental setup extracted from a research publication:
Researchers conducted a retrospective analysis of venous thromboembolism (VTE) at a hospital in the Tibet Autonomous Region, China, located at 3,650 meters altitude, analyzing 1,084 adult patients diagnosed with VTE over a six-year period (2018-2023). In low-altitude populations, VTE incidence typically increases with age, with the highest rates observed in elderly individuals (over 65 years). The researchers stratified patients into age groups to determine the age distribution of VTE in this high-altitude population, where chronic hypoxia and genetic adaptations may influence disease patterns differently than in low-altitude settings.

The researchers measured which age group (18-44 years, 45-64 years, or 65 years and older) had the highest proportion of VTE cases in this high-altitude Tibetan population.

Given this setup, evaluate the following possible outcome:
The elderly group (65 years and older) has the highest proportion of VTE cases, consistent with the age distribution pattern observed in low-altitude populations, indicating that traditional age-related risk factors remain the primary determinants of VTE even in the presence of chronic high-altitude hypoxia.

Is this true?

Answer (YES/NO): NO